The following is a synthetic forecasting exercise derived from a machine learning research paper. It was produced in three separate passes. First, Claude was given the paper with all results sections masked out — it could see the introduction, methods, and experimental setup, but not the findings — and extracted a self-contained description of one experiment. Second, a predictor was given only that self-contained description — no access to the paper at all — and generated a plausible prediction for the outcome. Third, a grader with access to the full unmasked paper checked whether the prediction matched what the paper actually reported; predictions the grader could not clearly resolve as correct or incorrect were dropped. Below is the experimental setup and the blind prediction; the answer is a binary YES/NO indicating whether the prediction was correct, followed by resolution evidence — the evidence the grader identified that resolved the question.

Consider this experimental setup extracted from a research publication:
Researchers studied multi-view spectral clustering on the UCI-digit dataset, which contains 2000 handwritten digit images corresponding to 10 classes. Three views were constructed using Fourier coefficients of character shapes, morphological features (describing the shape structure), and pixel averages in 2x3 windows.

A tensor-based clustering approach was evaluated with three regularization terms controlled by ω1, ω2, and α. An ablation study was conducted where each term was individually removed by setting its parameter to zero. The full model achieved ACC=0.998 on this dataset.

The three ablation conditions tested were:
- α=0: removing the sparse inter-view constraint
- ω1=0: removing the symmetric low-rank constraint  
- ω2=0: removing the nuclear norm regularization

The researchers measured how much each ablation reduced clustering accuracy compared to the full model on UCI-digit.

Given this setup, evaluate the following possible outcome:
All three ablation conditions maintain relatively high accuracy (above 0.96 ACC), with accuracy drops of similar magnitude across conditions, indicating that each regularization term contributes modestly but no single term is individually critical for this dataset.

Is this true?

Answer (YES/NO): NO